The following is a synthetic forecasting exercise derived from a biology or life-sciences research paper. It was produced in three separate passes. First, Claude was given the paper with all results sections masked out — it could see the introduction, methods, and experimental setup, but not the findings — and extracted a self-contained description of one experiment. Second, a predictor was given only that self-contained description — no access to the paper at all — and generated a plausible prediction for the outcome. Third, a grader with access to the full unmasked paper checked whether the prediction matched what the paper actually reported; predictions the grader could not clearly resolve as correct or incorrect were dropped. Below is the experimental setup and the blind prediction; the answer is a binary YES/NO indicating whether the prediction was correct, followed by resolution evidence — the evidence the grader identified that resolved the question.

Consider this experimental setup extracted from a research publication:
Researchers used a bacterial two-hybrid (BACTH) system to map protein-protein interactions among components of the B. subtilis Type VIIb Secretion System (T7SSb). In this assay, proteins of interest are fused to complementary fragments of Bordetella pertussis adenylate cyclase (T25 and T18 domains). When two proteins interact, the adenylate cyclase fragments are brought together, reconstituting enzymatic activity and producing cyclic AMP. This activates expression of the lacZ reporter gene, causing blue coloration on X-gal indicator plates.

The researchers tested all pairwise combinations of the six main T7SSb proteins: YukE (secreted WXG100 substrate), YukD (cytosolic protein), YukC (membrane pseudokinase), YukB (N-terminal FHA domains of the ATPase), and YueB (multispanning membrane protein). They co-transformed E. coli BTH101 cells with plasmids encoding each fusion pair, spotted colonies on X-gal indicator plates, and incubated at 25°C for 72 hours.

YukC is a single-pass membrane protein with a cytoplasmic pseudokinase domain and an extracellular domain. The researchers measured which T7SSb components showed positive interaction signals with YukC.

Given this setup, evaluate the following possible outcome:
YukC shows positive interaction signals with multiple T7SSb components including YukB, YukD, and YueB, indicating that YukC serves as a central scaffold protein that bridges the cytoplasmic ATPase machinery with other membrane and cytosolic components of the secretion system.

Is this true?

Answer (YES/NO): YES